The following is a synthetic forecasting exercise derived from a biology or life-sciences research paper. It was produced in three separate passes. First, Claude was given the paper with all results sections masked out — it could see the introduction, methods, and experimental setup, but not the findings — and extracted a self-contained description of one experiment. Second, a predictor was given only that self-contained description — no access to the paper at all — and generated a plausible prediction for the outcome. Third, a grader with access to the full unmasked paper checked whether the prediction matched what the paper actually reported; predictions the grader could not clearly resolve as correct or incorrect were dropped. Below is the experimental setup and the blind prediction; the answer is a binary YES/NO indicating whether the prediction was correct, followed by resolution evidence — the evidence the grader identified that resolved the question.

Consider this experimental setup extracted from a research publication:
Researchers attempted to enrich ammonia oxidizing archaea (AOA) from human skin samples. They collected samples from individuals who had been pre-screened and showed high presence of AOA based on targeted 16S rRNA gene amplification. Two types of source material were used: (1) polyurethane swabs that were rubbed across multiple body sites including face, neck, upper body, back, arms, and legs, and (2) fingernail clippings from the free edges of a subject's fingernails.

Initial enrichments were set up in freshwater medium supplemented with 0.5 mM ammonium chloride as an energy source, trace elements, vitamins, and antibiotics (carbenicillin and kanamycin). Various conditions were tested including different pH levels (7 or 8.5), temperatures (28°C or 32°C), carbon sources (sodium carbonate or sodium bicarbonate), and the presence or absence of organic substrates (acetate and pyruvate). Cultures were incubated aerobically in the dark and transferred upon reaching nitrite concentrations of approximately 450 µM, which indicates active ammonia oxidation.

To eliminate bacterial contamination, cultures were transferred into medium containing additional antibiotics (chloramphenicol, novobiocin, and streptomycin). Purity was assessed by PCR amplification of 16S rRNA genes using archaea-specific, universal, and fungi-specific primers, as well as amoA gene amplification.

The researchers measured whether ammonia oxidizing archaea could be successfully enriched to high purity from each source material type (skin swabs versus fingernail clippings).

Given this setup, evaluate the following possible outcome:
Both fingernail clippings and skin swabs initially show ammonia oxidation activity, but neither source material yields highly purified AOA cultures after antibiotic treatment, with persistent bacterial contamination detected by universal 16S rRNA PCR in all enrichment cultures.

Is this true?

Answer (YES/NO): NO